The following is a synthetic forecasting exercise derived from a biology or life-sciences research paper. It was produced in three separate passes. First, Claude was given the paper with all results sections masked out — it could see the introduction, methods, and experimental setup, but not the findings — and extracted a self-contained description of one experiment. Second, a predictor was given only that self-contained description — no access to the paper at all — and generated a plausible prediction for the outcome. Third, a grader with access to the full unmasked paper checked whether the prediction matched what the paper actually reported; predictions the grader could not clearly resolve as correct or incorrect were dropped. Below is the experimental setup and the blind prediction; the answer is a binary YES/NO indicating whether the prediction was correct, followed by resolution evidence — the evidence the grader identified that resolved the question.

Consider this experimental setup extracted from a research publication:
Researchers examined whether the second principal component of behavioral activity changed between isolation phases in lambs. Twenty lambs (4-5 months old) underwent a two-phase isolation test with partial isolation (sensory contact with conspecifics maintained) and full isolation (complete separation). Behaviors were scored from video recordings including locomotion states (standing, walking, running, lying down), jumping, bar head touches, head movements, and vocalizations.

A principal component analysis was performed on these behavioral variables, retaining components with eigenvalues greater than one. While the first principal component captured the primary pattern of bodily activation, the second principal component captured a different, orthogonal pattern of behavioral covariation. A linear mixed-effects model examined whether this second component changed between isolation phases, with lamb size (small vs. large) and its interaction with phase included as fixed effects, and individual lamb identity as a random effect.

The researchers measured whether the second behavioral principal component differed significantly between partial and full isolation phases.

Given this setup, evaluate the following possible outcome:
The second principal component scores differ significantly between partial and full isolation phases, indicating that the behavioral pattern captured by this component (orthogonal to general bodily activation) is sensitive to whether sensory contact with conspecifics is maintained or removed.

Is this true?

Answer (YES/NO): NO